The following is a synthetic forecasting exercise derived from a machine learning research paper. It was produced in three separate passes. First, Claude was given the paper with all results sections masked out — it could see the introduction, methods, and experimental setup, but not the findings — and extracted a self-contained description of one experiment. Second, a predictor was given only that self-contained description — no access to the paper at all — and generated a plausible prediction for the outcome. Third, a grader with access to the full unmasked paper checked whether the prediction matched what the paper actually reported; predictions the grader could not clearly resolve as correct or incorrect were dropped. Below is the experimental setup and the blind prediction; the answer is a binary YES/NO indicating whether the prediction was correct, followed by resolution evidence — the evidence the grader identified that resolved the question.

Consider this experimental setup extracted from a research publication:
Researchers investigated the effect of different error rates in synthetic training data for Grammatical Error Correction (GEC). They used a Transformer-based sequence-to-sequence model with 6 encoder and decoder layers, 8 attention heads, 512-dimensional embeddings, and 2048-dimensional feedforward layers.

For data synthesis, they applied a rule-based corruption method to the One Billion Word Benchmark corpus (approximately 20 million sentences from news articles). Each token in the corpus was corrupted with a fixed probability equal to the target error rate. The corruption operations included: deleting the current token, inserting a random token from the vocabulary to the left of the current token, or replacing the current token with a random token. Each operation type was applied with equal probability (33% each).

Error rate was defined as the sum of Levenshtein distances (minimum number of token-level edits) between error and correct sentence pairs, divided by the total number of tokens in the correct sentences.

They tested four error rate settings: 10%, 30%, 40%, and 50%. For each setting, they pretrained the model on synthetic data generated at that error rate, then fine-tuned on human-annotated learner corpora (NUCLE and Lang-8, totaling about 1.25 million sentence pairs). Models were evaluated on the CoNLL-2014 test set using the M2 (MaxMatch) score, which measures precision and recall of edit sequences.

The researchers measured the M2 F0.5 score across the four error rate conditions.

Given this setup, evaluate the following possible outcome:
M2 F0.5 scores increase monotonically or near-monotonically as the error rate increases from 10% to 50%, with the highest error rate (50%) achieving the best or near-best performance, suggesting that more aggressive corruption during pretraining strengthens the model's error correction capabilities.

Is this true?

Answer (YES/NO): YES